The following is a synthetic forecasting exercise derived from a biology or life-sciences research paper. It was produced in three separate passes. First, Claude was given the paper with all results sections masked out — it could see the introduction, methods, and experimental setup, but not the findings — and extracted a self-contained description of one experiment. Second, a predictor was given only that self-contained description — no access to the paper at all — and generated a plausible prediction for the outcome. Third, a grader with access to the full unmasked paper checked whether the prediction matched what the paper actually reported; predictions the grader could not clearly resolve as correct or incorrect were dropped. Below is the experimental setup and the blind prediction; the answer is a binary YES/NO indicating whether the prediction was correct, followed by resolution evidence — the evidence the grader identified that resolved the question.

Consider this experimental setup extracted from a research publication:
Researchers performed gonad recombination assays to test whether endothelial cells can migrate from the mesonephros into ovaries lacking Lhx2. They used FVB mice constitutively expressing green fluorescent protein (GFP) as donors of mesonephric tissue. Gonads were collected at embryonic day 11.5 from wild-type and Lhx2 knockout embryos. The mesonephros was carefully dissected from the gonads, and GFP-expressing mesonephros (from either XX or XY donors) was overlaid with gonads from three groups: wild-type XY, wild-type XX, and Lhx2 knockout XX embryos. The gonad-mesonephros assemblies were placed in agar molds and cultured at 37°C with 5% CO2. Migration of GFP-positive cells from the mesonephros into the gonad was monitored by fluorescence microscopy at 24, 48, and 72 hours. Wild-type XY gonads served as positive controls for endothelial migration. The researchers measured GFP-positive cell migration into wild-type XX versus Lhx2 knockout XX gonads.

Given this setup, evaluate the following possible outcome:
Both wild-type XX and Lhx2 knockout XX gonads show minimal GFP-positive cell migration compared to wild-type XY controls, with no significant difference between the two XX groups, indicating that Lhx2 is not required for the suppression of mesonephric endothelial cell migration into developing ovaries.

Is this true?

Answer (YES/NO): NO